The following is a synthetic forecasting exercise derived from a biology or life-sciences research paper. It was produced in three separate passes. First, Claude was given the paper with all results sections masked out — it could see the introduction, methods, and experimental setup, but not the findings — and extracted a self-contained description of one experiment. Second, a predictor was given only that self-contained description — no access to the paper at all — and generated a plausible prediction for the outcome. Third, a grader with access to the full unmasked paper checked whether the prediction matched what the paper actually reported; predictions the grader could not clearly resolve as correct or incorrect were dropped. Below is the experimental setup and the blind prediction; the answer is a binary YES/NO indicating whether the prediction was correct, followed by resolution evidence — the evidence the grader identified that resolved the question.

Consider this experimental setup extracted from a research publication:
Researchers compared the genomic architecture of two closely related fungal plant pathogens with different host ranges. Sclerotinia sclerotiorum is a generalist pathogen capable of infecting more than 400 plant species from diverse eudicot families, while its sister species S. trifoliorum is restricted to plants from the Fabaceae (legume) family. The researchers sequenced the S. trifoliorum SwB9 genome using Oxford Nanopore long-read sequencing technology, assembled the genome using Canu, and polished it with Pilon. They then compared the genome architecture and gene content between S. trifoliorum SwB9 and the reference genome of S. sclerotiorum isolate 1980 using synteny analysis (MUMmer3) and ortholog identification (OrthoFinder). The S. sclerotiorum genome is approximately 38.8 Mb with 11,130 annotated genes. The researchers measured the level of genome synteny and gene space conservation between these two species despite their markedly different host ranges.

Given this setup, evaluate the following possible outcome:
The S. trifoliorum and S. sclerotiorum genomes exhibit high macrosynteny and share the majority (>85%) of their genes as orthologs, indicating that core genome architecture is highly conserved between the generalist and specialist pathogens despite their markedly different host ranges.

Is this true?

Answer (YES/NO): YES